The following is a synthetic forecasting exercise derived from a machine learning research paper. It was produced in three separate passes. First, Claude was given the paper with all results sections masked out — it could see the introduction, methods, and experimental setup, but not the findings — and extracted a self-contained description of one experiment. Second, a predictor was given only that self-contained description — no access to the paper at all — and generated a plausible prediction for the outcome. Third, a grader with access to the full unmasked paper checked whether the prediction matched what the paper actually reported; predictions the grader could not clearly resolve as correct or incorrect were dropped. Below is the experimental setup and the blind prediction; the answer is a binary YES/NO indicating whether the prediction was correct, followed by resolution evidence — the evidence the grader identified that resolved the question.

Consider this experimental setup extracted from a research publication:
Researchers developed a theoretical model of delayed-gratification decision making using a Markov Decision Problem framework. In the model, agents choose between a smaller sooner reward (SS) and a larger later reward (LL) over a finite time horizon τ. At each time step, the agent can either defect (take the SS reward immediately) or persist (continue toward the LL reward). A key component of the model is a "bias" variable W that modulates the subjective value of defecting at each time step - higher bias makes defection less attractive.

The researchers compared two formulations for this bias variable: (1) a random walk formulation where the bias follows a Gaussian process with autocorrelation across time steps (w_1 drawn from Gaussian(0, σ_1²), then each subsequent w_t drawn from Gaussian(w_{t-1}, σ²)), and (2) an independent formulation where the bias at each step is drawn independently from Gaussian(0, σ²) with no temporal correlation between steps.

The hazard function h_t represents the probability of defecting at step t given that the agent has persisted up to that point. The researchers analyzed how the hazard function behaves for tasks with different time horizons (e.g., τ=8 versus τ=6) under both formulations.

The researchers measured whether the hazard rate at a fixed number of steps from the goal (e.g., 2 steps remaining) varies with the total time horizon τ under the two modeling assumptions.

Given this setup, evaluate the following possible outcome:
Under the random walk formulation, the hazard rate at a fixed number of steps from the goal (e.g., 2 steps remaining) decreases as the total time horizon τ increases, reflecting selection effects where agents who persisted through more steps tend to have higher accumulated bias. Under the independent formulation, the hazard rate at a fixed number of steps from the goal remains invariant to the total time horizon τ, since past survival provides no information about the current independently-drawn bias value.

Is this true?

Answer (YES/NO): YES